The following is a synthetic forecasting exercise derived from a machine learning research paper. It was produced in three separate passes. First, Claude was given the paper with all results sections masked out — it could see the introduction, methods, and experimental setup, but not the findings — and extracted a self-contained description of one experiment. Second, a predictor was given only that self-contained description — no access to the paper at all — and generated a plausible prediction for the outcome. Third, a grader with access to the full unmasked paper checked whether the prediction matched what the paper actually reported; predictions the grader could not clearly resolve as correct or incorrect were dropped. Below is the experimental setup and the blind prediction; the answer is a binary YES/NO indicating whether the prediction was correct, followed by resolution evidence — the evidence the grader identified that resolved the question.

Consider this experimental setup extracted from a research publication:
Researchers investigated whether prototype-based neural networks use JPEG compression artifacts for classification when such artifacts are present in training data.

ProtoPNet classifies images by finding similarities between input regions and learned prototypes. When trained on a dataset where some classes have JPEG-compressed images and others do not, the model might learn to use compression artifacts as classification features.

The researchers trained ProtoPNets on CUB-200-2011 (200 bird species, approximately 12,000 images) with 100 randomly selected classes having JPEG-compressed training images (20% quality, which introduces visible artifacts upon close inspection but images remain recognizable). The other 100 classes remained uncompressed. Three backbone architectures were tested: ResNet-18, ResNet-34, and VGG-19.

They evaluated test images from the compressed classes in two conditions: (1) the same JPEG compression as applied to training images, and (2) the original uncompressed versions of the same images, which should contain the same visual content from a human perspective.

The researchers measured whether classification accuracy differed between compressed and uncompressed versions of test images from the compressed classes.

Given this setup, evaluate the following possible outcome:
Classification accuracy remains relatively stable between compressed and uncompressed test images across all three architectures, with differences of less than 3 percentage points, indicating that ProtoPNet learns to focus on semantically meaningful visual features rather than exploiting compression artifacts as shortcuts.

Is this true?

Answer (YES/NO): NO